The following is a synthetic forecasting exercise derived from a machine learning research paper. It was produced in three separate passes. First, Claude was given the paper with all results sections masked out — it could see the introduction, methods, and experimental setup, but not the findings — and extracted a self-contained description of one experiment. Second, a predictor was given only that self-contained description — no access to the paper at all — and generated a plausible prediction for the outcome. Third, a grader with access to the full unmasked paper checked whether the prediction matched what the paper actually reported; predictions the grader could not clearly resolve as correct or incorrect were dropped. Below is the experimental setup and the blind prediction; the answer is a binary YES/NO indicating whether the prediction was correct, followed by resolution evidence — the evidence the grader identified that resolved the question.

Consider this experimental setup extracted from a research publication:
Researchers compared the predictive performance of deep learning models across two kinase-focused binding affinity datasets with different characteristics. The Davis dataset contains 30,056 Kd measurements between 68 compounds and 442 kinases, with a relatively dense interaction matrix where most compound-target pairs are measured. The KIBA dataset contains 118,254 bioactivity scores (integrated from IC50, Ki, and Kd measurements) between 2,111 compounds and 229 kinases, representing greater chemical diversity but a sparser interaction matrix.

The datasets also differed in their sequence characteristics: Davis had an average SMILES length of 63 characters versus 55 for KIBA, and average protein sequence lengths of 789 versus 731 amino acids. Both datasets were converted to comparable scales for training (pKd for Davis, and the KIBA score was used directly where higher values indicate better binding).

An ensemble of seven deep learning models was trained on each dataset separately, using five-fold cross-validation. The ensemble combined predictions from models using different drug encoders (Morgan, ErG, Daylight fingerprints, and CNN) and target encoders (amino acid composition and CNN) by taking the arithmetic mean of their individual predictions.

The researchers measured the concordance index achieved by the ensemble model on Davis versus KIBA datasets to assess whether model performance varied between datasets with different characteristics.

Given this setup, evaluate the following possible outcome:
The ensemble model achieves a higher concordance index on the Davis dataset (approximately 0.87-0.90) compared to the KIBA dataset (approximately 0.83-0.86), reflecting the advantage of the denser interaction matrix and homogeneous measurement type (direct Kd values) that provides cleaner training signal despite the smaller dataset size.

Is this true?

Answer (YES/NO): NO